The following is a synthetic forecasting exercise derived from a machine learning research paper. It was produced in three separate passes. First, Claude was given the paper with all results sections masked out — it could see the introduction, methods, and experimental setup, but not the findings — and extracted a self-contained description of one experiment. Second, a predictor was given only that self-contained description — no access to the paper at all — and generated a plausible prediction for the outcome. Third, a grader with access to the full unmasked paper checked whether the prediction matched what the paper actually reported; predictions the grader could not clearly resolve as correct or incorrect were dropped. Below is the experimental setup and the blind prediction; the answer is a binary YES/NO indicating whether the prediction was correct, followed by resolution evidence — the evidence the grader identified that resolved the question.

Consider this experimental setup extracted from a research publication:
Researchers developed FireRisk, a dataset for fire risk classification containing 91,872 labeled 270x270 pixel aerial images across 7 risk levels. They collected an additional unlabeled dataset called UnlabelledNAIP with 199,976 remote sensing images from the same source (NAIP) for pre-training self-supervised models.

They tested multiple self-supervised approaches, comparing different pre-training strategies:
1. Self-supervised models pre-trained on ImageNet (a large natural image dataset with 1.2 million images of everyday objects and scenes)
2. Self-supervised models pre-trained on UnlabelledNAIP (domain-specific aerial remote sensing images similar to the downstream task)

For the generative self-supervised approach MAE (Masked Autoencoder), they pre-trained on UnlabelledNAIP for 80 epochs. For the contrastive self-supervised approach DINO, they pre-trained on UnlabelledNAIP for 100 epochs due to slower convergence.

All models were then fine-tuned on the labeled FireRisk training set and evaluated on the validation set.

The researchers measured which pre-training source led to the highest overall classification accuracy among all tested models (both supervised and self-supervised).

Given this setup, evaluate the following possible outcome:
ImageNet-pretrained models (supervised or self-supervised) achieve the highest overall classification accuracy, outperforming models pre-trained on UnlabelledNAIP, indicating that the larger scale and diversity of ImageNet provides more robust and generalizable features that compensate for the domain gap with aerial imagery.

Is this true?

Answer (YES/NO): YES